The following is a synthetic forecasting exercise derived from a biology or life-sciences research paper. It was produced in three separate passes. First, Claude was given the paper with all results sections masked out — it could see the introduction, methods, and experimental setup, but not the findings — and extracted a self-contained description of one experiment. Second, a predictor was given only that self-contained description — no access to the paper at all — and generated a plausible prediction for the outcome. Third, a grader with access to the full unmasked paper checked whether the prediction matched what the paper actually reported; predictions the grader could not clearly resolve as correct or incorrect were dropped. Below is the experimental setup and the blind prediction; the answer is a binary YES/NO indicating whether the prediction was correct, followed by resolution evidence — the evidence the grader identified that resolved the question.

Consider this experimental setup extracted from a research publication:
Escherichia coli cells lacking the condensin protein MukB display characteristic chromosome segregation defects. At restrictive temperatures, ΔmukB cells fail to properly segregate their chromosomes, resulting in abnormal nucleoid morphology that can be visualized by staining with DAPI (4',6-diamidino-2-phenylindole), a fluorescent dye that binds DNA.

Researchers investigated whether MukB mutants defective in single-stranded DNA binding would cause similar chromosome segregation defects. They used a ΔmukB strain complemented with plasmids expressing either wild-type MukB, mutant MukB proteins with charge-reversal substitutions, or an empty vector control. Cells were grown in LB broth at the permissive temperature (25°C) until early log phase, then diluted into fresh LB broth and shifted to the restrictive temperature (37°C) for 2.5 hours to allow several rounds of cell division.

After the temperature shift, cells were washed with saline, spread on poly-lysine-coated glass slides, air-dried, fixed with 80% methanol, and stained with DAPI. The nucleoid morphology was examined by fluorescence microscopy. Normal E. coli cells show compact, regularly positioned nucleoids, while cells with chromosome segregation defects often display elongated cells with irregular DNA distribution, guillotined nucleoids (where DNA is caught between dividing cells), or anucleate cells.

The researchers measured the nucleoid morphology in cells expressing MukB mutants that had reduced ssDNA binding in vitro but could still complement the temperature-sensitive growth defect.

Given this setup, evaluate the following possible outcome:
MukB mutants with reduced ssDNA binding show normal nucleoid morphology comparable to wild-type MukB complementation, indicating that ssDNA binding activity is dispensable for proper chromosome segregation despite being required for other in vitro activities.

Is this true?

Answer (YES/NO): YES